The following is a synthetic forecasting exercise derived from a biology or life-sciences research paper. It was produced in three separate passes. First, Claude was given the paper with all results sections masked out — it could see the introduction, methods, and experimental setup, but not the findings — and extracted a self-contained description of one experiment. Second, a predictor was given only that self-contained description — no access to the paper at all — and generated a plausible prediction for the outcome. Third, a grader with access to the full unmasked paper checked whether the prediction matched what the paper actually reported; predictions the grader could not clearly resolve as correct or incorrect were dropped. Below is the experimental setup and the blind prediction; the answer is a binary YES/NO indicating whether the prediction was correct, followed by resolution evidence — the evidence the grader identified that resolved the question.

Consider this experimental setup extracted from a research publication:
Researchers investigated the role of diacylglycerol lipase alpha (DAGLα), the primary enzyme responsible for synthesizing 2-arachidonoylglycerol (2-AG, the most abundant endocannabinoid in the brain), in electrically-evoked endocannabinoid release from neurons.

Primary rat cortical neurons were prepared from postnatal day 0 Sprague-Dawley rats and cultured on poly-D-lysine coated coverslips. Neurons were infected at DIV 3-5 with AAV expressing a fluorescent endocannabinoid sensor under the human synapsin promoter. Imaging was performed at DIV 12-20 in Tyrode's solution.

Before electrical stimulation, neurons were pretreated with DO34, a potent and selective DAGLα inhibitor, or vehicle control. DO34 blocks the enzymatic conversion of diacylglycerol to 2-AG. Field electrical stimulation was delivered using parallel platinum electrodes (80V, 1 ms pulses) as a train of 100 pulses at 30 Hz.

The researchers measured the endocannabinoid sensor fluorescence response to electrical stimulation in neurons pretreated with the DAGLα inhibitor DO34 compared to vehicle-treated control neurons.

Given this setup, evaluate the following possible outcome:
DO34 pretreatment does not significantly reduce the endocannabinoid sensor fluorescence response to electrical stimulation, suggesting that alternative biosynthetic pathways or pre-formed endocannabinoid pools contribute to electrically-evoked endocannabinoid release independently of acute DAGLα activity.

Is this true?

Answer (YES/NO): NO